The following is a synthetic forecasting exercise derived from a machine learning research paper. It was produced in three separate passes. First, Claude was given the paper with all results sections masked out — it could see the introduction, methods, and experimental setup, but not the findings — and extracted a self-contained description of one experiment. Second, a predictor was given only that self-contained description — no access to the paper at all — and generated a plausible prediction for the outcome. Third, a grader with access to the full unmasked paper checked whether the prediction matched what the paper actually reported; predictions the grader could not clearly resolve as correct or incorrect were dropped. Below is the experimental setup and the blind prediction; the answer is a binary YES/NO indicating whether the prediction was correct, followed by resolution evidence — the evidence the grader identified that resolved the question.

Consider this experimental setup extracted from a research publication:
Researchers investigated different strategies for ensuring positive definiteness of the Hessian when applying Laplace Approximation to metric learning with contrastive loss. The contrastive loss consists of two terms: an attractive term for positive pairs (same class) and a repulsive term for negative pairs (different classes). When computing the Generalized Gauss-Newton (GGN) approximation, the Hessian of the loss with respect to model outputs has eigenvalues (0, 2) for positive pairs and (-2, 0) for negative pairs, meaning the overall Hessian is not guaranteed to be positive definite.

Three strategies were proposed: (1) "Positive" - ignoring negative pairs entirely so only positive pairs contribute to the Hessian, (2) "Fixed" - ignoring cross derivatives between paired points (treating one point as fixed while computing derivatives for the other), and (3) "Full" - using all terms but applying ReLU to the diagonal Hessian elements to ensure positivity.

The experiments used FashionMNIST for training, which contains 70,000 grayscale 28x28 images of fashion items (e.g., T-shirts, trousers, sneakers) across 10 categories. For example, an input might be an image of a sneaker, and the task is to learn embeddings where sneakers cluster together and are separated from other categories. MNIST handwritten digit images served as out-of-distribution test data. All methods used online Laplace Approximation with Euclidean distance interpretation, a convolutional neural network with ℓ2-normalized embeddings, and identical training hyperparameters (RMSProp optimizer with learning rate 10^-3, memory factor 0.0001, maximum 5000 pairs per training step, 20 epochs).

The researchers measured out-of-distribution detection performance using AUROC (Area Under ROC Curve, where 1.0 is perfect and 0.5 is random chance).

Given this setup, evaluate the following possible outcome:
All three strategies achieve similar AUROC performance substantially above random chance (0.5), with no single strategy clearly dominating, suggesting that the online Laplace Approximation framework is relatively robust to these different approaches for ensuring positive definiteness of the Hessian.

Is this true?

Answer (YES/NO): YES